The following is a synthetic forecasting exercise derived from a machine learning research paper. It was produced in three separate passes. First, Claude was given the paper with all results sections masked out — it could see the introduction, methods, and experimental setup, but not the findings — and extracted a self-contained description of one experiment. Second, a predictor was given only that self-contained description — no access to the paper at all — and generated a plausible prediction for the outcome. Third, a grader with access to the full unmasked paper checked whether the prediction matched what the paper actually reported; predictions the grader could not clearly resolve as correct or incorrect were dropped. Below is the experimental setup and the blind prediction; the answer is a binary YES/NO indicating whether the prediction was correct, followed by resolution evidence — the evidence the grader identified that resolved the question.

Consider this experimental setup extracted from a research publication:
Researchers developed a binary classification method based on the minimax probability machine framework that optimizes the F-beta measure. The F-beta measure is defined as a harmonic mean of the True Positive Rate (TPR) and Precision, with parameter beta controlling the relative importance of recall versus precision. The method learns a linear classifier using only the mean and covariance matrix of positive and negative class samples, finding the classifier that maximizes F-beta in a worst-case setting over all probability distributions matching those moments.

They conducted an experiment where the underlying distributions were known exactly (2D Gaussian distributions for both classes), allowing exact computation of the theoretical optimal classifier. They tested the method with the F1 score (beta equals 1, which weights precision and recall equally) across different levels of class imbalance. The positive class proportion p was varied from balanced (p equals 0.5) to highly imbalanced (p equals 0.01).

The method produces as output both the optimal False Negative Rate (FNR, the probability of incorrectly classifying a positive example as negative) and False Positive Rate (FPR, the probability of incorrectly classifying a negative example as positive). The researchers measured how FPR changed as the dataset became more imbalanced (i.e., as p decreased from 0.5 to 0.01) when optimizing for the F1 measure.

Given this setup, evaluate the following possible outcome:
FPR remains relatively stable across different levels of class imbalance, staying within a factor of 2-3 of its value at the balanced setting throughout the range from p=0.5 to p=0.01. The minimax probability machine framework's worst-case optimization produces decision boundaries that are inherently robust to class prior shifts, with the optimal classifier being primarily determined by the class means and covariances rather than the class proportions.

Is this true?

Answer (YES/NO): YES